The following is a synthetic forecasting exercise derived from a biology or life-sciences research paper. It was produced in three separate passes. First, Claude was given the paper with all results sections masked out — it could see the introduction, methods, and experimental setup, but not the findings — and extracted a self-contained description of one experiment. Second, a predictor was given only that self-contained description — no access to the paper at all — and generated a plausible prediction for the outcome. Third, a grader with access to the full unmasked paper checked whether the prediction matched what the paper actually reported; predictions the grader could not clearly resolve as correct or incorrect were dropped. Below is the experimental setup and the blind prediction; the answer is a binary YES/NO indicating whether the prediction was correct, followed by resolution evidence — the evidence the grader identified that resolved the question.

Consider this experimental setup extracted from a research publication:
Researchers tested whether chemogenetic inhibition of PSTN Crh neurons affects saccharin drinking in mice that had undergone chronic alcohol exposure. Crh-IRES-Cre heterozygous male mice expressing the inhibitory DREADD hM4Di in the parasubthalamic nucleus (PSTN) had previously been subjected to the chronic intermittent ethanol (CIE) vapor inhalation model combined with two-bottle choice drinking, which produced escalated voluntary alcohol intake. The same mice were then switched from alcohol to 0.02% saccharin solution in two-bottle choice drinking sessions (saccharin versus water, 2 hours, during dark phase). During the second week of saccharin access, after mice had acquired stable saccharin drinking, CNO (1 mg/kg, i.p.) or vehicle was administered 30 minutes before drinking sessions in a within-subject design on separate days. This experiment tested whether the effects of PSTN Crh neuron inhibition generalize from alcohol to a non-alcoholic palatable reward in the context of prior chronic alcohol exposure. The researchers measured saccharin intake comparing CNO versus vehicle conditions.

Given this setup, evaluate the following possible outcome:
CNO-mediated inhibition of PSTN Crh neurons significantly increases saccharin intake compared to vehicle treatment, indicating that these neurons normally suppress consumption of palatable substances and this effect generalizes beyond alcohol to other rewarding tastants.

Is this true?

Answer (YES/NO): NO